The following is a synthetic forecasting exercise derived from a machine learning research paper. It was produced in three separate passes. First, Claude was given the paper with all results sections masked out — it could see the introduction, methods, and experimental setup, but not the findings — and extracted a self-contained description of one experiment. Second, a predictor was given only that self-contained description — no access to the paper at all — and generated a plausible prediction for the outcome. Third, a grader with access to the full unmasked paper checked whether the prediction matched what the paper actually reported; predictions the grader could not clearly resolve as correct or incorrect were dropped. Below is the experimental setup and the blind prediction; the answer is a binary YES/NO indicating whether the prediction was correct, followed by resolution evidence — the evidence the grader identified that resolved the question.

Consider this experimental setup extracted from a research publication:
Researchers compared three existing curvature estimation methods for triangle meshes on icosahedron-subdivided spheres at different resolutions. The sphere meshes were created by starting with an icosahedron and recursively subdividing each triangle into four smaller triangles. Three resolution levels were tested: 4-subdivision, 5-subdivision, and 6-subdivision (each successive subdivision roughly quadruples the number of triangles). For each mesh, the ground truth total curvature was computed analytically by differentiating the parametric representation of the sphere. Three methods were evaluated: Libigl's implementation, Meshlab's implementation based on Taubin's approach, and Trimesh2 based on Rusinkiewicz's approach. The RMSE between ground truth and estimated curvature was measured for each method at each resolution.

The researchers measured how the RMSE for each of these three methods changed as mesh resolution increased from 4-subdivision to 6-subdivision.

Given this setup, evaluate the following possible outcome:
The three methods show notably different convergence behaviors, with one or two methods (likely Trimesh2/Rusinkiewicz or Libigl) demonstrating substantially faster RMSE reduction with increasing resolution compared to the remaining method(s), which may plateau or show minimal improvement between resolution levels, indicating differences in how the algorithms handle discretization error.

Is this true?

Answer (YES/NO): NO